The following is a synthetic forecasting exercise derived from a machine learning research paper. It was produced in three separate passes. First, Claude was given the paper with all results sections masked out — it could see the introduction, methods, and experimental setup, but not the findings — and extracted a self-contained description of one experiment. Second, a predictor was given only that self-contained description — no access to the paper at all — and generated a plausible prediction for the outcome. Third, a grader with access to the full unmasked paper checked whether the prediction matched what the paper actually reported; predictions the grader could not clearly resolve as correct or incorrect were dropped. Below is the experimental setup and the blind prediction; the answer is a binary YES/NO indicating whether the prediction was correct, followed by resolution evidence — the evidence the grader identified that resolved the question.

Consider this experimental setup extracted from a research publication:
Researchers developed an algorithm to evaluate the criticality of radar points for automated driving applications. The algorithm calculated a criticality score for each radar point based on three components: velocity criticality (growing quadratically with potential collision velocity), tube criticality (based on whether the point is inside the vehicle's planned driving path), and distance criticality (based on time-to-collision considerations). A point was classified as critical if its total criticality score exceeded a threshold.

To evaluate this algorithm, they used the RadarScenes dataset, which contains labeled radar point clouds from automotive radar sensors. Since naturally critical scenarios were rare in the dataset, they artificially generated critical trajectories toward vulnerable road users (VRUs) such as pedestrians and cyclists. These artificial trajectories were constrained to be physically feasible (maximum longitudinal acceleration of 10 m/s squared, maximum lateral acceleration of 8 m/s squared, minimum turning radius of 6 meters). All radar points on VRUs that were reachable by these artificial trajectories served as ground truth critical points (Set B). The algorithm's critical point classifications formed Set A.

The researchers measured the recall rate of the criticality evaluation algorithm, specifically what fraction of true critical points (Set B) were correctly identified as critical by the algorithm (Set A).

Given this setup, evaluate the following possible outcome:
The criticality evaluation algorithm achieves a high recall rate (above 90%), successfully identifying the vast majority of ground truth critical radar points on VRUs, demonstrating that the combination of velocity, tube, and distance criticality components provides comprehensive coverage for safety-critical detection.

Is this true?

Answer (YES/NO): YES